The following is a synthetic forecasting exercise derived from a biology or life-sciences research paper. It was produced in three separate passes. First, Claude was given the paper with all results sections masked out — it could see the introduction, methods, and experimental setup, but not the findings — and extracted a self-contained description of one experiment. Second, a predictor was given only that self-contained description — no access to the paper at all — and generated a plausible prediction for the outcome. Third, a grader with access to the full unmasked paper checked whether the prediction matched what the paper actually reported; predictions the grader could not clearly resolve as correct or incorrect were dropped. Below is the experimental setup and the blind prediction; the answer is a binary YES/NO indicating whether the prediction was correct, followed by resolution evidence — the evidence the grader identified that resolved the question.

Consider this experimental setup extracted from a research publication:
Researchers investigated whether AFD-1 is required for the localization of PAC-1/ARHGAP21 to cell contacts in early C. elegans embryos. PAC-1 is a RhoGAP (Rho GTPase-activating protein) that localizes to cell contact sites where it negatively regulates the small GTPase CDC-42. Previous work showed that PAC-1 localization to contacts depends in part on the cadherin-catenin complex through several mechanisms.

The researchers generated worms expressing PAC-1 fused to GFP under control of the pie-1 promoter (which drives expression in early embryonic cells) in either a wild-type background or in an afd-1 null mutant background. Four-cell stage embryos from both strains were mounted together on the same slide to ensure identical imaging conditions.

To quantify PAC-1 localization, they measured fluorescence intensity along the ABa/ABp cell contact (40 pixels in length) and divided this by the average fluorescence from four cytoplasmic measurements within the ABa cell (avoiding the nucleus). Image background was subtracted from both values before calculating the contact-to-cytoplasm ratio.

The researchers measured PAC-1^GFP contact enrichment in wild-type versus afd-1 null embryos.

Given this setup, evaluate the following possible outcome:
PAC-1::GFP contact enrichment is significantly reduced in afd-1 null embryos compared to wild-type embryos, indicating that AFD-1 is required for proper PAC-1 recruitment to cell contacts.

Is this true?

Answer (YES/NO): YES